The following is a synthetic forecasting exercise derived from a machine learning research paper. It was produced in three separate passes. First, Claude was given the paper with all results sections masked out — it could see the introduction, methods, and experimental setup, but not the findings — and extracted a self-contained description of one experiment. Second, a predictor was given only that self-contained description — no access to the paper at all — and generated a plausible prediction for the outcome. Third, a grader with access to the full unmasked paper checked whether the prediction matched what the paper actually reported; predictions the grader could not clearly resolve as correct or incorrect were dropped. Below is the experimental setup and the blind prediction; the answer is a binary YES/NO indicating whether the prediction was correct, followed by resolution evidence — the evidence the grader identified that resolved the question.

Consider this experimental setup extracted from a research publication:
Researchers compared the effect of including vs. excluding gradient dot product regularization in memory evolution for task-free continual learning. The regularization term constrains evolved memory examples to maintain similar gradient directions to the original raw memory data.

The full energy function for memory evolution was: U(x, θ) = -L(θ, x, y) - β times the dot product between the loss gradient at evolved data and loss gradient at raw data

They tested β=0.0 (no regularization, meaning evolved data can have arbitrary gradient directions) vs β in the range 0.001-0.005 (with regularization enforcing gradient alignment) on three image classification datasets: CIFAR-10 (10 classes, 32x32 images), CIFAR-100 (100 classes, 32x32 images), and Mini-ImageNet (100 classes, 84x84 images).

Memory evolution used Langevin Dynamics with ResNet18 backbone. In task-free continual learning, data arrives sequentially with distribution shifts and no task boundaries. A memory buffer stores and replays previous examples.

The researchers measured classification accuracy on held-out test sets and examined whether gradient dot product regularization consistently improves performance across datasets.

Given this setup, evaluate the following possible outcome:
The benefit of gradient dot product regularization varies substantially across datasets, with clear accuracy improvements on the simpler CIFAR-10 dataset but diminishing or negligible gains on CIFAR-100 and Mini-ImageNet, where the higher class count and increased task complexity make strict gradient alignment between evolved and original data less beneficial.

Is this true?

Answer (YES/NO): NO